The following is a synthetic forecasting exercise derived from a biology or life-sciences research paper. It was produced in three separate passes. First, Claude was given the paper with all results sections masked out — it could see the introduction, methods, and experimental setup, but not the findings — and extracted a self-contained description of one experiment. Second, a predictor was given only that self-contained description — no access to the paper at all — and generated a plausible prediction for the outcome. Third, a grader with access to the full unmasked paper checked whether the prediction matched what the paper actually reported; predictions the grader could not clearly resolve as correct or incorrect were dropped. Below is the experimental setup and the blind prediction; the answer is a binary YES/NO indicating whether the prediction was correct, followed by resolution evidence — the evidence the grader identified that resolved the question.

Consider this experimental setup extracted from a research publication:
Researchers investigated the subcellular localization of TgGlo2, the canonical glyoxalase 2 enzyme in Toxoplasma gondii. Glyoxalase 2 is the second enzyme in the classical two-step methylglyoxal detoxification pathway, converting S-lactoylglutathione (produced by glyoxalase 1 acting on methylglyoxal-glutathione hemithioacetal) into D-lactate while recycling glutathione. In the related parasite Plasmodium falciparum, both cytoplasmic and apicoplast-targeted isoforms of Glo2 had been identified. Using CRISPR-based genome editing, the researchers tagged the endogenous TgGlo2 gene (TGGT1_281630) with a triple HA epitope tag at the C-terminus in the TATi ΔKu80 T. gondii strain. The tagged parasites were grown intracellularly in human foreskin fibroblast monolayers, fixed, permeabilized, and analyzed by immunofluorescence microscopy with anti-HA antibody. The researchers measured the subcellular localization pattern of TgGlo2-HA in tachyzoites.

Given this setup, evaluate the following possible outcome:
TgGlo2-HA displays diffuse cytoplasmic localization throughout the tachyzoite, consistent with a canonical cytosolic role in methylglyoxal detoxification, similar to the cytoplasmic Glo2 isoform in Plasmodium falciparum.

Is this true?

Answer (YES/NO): YES